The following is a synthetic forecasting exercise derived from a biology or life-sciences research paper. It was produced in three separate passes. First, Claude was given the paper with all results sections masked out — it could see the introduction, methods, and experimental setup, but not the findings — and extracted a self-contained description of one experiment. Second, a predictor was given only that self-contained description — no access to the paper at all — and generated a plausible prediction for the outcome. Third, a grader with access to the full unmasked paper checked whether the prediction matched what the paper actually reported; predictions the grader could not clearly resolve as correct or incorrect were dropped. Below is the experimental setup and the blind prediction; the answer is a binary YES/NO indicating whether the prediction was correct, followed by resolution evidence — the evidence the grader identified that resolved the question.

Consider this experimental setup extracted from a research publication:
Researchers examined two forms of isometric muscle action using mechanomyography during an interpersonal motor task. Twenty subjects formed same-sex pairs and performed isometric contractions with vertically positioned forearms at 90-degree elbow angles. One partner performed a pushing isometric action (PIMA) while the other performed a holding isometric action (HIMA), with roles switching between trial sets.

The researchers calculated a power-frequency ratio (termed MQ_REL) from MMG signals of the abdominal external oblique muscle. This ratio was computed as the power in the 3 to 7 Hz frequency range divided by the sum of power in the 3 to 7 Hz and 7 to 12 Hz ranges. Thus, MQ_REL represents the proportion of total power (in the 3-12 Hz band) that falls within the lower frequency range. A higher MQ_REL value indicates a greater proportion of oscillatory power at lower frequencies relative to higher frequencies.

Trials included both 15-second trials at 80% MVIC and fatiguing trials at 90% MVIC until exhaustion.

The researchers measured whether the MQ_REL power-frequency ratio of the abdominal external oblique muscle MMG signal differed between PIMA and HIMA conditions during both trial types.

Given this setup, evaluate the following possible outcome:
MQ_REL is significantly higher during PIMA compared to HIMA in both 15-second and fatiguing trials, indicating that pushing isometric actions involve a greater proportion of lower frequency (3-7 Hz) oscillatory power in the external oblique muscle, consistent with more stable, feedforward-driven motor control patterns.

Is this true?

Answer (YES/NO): NO